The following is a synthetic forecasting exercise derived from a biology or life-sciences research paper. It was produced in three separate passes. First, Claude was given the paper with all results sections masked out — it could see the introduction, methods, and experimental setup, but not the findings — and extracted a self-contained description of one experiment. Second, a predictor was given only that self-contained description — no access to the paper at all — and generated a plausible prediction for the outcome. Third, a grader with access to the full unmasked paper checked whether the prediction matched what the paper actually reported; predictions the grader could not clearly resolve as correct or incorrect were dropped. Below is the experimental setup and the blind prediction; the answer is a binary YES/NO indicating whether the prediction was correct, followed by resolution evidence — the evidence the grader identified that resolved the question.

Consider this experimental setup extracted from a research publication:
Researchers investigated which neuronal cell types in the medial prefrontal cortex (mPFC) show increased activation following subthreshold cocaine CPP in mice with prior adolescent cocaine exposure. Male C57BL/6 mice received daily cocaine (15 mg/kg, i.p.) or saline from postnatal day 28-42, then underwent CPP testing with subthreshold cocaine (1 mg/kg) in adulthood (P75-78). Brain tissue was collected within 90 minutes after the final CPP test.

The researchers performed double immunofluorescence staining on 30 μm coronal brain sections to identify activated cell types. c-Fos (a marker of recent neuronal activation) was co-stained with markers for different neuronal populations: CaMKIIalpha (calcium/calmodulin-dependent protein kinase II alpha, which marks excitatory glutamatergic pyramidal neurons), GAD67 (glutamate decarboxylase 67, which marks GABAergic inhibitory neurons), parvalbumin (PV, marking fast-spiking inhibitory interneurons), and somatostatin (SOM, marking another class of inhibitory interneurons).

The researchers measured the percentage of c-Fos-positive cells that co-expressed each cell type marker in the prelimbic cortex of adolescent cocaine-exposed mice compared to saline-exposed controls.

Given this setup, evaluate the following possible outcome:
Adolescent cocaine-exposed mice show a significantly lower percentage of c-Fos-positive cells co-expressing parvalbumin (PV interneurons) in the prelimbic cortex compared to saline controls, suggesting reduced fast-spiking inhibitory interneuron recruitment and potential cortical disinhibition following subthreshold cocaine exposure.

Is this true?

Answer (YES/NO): NO